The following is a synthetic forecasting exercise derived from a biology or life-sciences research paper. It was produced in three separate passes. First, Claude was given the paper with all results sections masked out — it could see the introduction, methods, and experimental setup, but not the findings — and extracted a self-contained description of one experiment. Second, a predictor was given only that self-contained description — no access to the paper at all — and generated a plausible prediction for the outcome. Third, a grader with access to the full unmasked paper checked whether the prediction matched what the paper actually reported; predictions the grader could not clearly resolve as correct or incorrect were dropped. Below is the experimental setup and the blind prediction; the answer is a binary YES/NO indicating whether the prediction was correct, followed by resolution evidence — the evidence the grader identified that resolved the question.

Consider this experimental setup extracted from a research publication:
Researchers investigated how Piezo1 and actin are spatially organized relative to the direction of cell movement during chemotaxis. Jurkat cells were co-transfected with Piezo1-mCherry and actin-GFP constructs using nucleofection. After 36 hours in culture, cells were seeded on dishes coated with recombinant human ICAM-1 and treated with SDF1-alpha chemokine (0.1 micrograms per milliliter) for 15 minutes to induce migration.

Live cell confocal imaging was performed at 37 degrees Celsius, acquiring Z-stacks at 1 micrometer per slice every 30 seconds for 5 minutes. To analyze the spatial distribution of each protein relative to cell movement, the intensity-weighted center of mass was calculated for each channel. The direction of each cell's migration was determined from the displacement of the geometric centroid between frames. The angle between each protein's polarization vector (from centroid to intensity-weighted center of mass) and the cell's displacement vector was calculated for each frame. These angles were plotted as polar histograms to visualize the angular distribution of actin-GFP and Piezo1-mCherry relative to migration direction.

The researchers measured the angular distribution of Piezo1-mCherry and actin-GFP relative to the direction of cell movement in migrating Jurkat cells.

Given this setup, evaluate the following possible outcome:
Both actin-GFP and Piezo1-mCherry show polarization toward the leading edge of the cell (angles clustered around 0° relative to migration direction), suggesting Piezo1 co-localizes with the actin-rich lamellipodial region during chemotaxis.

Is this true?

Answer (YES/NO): NO